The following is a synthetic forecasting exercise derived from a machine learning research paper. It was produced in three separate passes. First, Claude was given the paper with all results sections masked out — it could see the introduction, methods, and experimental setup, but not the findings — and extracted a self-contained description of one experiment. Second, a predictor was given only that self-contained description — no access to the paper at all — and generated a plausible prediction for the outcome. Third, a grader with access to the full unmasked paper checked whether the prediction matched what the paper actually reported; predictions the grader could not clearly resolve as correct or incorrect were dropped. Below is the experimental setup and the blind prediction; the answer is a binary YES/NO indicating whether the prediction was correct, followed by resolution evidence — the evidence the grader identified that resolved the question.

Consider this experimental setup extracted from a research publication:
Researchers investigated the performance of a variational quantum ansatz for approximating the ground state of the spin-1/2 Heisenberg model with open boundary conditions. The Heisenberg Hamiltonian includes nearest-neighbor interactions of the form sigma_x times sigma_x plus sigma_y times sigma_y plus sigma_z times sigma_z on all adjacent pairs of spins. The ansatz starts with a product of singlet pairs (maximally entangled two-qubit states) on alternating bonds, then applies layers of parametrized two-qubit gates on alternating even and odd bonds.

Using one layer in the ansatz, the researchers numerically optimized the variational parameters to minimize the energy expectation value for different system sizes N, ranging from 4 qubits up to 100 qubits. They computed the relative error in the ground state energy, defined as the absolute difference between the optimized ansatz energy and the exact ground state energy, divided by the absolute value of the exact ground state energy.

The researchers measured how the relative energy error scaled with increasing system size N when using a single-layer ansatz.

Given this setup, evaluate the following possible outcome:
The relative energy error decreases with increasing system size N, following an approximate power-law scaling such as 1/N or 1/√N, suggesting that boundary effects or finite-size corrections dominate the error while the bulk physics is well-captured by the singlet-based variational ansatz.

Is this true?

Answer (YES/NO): NO